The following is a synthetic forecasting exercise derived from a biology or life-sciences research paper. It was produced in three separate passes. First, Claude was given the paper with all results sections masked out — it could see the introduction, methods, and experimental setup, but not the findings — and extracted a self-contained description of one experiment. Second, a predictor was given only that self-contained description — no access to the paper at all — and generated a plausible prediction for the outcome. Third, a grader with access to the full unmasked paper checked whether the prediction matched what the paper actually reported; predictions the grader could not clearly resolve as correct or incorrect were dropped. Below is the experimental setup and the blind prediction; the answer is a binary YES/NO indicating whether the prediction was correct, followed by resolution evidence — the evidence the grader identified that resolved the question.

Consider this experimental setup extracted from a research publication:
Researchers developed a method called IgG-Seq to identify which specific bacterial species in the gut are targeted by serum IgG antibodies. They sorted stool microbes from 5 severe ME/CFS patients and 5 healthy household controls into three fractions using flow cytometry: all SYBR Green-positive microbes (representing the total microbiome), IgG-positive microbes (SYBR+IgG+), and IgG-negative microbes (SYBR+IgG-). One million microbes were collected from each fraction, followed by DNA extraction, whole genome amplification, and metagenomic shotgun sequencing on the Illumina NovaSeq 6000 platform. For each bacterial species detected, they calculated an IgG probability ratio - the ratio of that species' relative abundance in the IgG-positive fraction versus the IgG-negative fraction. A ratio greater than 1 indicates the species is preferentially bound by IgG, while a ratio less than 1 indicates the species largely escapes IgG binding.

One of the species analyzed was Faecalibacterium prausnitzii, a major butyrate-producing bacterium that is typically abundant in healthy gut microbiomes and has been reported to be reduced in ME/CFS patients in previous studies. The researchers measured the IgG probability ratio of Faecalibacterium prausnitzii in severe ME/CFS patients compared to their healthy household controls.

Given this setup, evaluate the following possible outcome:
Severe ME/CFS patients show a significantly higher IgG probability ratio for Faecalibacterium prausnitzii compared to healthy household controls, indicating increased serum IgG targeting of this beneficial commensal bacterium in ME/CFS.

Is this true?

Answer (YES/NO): NO